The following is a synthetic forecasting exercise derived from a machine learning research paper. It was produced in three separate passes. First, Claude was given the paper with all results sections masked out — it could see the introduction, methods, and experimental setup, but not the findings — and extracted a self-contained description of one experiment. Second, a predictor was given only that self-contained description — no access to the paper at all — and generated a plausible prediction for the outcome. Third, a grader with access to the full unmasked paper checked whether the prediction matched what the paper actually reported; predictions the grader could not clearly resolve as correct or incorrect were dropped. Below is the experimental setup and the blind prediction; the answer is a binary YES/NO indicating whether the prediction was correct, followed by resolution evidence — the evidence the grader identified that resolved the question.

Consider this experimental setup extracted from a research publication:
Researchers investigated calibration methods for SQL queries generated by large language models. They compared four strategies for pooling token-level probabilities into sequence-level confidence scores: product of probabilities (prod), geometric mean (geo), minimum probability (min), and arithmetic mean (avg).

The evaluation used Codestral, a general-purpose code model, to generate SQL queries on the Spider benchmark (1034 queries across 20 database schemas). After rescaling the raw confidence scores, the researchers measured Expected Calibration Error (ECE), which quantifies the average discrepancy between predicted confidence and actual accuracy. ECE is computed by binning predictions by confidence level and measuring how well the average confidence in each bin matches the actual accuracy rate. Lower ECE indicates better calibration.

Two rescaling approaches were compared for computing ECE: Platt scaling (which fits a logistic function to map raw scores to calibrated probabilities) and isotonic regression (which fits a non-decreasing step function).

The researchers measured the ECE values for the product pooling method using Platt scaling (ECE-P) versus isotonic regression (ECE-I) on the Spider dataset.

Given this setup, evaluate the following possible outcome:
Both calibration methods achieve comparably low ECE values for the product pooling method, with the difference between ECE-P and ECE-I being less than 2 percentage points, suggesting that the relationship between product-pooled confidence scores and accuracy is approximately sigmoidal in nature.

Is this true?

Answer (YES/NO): YES